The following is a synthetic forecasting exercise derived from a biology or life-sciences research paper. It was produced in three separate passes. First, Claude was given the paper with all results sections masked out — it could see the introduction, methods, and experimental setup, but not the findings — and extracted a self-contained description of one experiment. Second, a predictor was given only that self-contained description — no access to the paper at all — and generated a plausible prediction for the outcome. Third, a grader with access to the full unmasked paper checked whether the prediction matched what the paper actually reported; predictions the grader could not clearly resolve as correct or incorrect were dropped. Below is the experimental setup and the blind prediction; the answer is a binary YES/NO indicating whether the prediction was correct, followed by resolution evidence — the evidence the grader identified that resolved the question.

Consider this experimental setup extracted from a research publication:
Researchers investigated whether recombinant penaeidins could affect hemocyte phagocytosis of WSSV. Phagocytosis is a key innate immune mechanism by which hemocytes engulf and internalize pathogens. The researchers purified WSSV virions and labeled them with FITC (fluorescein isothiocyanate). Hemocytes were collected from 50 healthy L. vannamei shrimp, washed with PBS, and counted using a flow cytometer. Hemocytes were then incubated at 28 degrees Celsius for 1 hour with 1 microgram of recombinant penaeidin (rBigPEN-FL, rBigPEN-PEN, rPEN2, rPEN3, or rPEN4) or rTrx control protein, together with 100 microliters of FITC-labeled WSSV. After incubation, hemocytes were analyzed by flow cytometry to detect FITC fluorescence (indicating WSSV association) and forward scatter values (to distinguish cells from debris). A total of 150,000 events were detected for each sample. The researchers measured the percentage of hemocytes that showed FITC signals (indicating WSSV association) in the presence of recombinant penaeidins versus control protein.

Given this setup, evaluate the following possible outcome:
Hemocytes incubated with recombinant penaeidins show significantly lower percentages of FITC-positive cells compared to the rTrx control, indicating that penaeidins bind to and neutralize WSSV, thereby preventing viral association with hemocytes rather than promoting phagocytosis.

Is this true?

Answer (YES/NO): YES